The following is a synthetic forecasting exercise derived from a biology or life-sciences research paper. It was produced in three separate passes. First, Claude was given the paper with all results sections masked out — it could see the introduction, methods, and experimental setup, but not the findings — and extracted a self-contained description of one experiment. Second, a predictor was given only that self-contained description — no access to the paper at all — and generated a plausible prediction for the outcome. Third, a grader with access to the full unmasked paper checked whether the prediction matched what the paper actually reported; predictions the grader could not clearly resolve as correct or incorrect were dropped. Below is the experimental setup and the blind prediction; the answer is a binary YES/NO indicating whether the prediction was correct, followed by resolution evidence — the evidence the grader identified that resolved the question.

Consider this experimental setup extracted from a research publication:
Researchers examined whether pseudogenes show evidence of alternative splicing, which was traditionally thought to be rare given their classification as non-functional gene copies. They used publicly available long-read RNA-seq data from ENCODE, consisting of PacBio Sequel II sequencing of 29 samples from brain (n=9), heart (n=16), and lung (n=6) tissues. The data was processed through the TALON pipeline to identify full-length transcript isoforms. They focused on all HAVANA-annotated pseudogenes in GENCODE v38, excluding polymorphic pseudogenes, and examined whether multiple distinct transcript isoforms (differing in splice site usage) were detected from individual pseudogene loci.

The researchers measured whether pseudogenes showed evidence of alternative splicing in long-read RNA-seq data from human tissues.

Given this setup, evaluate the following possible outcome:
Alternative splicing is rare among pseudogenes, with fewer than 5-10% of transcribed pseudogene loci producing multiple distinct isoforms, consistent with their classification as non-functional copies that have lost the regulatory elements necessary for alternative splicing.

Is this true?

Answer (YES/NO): NO